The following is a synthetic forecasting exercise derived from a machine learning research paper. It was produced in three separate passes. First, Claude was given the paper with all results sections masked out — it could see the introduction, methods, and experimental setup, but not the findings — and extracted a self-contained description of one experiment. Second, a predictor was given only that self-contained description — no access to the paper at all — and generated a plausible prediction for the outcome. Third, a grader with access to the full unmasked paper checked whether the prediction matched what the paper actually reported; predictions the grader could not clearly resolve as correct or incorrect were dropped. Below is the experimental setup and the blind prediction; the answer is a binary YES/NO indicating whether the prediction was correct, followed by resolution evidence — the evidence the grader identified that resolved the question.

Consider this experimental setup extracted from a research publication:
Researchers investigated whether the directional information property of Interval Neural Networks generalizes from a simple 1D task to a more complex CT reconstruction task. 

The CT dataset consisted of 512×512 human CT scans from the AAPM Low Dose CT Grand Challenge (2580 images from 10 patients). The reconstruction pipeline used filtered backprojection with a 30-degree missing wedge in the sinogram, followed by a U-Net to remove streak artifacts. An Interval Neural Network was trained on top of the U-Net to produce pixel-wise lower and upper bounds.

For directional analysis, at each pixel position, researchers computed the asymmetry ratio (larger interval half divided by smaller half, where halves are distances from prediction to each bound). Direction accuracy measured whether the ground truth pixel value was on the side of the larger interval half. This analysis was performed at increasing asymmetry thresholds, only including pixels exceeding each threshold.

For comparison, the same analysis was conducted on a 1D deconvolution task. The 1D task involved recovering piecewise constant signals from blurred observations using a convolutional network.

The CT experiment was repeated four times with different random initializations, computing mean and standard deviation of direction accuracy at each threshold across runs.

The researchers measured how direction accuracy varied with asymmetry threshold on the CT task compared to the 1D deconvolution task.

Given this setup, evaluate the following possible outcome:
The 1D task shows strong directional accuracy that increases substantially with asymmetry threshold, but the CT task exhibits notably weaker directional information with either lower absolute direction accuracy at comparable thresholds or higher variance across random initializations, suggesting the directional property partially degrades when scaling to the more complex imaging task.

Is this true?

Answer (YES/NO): NO